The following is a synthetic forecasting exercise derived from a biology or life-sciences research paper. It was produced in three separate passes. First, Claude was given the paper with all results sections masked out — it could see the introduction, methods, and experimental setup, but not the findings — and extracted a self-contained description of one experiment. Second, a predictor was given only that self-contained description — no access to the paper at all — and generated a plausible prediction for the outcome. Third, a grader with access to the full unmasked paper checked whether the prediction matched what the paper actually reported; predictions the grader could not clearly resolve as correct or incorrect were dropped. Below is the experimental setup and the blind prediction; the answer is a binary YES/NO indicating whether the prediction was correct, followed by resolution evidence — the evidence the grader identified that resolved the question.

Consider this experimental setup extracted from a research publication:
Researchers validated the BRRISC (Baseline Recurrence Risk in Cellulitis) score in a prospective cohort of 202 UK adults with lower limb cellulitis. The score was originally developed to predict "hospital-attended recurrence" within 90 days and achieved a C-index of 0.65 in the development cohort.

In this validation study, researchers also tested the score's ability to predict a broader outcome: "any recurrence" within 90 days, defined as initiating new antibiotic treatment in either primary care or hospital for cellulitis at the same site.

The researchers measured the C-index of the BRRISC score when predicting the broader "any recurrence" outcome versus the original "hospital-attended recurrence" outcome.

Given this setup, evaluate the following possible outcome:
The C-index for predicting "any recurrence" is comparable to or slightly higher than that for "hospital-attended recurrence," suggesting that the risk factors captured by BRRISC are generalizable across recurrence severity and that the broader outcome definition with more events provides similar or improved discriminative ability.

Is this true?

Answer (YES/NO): NO